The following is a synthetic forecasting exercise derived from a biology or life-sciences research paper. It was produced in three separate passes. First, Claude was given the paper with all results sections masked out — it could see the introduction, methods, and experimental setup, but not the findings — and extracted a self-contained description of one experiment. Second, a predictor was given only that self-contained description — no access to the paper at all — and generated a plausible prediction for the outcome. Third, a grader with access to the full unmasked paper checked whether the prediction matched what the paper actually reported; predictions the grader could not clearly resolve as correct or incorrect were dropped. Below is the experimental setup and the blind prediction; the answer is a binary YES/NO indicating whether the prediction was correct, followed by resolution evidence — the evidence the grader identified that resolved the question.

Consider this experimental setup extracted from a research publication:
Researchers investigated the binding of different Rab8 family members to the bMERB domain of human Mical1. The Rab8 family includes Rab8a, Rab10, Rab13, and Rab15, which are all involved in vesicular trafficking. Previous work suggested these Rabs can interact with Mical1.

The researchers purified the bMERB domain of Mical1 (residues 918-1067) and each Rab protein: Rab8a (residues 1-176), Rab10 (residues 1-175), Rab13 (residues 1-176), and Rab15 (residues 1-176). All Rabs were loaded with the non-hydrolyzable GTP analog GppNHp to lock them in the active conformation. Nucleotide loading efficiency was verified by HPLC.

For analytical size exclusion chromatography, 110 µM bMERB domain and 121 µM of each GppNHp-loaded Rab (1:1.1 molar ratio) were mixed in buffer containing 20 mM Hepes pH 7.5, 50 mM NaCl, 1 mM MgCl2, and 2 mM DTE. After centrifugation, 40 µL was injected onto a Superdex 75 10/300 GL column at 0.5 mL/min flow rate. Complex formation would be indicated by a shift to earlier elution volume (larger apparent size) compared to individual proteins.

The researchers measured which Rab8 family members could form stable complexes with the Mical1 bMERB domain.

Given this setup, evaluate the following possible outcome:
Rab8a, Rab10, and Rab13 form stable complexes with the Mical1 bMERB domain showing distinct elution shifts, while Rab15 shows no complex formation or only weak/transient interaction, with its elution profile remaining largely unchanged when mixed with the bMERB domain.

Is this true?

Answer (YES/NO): NO